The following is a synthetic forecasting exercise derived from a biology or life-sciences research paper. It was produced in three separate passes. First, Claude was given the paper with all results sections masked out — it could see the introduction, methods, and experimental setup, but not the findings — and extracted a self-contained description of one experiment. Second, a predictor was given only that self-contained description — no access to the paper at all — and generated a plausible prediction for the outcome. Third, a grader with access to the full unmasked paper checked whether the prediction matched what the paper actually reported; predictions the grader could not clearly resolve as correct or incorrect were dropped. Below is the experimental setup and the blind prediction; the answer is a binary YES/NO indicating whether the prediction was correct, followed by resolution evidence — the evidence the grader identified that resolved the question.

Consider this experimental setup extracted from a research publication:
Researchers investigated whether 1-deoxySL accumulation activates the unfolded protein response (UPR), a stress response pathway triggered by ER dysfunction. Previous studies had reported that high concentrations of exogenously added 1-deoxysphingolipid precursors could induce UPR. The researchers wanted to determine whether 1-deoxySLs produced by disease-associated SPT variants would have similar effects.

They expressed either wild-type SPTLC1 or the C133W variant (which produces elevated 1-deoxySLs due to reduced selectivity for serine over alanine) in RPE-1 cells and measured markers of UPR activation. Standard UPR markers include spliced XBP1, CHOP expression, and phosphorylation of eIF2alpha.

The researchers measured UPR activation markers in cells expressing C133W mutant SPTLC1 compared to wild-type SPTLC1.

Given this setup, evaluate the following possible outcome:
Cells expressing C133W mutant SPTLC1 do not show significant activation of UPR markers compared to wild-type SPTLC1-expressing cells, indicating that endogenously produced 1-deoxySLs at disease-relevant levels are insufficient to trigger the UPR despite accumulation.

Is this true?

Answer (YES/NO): YES